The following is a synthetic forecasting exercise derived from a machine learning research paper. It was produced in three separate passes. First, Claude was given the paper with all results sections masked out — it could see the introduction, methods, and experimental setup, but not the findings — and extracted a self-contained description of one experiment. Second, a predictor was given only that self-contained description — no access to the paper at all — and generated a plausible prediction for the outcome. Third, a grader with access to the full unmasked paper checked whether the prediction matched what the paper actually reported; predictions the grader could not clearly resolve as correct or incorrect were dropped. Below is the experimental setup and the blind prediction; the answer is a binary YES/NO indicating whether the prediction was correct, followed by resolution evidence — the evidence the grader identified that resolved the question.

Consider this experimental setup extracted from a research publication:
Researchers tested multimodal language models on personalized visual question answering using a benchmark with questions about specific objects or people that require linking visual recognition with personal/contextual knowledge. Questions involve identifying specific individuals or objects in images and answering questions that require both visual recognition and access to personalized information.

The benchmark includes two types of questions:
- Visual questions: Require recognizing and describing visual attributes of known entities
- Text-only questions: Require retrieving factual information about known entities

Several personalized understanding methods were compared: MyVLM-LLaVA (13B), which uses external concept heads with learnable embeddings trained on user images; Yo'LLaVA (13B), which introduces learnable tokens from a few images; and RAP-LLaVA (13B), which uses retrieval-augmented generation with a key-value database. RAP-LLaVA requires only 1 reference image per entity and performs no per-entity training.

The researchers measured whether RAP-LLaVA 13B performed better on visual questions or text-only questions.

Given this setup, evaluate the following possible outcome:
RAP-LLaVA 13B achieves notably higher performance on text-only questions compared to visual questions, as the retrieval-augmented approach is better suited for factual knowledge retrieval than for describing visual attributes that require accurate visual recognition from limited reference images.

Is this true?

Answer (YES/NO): NO